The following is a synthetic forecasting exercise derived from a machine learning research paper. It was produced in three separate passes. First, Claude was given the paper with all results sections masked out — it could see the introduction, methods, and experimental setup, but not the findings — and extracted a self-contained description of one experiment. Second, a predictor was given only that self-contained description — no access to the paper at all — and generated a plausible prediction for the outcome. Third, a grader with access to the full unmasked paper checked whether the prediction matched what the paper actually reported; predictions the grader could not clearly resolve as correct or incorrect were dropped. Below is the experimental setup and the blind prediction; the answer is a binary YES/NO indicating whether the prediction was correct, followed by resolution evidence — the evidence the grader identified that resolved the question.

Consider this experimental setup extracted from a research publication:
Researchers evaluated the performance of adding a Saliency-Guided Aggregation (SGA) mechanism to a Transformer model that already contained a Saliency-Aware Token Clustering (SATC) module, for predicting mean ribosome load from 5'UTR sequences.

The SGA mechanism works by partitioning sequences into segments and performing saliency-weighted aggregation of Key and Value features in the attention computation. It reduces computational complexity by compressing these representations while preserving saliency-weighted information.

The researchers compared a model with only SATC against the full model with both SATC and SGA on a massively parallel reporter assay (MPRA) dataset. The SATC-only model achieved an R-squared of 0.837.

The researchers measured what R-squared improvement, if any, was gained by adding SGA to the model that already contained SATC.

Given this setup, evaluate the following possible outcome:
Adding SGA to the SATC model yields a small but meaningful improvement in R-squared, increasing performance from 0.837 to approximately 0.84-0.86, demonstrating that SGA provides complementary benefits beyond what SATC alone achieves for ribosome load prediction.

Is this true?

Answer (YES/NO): YES